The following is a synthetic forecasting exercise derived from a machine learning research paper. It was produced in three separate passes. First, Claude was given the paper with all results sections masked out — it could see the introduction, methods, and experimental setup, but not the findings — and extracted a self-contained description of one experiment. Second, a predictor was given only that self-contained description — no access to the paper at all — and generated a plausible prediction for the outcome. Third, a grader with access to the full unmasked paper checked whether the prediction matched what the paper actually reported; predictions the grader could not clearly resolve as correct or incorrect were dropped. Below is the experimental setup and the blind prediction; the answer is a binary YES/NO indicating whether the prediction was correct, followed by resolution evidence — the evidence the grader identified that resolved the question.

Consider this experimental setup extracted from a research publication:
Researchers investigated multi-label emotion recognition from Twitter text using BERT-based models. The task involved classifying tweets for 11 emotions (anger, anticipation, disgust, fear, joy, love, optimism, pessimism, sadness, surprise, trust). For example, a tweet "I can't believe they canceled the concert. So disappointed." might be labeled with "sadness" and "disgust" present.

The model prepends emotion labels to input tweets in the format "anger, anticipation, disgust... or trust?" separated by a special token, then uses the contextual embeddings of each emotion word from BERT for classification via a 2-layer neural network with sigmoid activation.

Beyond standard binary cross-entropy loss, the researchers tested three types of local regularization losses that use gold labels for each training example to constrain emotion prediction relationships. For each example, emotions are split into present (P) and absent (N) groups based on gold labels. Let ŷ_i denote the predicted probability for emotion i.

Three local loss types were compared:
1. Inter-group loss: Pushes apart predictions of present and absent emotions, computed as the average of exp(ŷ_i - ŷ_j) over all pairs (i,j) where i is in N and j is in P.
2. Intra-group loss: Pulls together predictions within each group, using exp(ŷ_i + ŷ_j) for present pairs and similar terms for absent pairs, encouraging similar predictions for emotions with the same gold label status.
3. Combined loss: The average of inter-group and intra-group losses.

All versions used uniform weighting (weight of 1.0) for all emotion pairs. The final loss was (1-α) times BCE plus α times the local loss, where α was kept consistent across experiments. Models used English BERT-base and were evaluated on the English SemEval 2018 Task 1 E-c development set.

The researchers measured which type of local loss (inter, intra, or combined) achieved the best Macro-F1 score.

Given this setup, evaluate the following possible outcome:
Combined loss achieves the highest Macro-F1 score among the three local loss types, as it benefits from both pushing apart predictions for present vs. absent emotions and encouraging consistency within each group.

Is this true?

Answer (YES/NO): NO